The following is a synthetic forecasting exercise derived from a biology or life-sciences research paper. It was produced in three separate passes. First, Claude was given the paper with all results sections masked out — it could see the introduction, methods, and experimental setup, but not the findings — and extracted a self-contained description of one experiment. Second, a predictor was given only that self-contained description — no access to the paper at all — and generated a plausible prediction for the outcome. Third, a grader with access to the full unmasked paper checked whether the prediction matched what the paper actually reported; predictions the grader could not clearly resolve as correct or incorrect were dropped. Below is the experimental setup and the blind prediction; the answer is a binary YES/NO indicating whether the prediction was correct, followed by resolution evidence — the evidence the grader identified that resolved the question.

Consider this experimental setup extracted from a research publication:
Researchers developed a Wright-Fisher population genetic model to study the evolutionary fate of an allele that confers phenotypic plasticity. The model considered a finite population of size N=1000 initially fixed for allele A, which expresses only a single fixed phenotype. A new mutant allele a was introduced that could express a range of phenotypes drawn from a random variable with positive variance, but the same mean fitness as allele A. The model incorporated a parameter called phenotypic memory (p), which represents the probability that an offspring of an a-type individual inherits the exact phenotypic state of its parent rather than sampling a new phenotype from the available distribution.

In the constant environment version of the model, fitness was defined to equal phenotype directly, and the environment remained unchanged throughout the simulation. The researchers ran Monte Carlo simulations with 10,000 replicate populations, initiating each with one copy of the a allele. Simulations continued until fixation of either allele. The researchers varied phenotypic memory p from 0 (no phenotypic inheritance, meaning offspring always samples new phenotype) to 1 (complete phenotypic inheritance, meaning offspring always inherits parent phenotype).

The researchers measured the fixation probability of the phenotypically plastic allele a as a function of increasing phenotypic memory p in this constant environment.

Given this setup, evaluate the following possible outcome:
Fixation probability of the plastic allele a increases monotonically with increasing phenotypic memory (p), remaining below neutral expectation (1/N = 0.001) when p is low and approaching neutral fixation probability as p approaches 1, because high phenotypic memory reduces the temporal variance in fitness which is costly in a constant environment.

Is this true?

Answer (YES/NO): NO